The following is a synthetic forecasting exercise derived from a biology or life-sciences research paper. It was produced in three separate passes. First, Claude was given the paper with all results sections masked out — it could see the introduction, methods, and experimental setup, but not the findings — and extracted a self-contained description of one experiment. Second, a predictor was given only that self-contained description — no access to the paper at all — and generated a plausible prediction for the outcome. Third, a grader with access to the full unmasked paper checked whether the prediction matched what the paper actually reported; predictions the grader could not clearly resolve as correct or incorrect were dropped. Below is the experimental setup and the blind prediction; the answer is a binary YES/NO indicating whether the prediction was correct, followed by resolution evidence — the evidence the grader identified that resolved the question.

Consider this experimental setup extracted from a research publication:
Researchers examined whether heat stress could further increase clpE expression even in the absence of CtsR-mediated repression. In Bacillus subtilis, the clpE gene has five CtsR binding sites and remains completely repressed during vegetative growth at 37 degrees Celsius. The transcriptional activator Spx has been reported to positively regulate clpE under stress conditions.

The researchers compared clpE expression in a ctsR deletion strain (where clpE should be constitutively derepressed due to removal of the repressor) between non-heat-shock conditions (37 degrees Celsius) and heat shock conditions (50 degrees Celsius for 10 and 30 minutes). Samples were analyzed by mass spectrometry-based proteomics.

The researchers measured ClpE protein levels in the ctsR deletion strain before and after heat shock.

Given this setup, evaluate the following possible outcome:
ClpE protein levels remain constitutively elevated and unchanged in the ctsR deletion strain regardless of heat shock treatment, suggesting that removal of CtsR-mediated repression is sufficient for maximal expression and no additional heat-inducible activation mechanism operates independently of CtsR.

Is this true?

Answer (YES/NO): NO